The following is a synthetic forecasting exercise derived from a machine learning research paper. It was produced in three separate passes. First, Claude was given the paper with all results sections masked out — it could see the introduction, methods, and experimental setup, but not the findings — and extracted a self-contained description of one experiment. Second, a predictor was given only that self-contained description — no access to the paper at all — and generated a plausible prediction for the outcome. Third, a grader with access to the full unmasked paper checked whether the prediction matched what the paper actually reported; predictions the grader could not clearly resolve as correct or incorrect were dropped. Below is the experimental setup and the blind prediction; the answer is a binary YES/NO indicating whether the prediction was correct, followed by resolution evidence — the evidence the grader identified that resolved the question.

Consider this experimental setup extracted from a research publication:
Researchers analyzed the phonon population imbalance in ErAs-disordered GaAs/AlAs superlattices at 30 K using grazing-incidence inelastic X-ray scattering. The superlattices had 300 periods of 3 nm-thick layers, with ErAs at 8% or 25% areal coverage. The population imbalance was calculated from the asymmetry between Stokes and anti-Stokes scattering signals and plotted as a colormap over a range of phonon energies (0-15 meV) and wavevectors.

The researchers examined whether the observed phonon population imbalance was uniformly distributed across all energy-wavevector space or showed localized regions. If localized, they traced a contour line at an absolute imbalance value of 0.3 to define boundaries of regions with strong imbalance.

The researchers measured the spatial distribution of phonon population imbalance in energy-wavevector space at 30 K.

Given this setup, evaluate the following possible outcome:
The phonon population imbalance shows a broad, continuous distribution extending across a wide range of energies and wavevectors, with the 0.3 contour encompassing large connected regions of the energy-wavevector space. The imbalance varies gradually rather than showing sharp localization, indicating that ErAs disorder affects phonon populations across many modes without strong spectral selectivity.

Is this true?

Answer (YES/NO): NO